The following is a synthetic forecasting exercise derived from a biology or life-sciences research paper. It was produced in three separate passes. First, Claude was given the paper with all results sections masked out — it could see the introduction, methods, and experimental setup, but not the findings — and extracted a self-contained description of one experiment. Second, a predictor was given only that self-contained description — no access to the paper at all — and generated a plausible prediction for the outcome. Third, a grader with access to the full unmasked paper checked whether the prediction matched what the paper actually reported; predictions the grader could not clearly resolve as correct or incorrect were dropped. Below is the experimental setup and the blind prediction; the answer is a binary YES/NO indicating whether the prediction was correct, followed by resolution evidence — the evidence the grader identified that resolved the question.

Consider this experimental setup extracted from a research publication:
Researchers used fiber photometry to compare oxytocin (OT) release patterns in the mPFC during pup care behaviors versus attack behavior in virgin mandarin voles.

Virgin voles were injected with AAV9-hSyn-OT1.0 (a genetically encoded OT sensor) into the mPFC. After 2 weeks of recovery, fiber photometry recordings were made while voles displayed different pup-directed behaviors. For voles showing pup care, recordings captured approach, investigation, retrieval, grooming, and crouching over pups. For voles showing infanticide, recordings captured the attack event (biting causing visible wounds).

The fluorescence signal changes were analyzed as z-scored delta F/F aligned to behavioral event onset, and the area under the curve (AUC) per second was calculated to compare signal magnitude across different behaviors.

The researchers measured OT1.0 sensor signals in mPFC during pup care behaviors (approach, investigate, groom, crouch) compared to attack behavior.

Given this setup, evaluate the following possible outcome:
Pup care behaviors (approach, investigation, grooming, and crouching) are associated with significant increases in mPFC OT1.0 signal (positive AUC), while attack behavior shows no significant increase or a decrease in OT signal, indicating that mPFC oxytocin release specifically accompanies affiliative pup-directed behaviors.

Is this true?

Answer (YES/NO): NO